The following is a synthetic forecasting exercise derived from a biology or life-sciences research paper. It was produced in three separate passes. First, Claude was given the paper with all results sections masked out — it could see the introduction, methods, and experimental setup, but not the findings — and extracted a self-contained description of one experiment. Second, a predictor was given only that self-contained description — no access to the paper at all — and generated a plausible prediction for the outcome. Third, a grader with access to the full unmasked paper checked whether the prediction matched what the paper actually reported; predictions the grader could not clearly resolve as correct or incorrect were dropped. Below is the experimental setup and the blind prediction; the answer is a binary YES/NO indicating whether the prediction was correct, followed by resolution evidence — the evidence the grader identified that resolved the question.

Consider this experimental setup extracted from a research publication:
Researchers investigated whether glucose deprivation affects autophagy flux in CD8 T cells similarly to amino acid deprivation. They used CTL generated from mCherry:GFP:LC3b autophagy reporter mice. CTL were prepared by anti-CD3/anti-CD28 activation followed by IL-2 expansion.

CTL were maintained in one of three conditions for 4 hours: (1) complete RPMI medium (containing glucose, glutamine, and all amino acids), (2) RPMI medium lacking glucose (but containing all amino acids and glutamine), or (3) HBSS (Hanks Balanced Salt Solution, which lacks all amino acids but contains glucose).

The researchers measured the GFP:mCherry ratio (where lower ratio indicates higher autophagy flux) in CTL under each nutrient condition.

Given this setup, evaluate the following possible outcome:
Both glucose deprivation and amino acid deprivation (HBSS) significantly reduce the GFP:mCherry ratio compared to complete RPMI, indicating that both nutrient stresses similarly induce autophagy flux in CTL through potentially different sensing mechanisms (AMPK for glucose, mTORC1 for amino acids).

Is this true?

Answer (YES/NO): NO